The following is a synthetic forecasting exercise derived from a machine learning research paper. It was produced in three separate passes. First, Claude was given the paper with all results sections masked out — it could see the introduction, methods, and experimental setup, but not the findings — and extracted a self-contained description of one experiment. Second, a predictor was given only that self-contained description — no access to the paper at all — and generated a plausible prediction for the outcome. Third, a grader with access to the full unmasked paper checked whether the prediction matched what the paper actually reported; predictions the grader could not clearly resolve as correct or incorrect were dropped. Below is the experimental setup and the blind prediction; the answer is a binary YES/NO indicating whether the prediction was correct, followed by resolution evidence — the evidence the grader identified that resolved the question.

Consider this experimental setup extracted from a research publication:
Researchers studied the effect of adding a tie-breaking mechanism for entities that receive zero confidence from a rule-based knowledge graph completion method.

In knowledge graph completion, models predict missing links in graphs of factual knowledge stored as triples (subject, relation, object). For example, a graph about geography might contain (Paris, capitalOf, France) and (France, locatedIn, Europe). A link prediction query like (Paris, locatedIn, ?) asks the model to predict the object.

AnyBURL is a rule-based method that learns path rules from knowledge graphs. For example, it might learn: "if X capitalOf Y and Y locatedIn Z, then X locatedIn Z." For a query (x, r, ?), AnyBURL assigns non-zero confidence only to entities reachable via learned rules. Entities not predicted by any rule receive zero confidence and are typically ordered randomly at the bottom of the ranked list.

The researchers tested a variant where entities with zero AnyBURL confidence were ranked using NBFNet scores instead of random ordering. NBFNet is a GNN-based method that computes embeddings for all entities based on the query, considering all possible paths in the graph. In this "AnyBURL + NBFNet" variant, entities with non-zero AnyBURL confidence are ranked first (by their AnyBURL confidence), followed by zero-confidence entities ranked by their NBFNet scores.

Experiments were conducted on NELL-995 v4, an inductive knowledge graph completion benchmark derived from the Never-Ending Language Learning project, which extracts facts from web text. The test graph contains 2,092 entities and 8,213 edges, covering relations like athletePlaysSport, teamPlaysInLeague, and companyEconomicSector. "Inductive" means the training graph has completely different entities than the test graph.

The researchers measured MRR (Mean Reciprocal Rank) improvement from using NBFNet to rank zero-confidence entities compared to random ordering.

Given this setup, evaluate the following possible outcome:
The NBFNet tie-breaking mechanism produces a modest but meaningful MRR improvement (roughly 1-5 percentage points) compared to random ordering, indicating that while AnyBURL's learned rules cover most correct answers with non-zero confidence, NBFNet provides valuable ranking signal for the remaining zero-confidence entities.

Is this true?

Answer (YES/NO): NO